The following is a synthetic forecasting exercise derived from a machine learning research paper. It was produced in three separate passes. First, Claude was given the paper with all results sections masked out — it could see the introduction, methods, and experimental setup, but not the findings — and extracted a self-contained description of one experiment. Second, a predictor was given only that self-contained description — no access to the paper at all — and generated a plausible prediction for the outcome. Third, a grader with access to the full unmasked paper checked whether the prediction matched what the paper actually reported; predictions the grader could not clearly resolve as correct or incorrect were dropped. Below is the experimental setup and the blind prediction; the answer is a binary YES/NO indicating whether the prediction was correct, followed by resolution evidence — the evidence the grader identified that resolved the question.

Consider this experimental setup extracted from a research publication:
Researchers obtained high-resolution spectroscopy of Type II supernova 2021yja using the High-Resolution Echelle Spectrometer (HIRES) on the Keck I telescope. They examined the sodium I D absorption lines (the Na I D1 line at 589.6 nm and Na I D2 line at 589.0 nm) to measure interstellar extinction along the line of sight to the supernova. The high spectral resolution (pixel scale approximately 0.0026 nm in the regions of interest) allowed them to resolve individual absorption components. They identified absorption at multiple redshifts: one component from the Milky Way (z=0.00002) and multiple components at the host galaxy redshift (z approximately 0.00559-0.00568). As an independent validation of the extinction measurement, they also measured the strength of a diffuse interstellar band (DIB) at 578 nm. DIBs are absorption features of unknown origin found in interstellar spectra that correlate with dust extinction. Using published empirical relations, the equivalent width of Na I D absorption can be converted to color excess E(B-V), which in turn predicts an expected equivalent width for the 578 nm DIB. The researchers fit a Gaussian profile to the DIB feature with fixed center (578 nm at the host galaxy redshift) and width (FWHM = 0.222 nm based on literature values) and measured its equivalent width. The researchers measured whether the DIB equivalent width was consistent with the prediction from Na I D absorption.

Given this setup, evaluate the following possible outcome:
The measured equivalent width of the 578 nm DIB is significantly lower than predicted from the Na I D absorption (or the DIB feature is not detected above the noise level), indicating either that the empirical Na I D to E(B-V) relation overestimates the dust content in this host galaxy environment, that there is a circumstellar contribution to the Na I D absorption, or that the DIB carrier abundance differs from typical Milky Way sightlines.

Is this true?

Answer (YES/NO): NO